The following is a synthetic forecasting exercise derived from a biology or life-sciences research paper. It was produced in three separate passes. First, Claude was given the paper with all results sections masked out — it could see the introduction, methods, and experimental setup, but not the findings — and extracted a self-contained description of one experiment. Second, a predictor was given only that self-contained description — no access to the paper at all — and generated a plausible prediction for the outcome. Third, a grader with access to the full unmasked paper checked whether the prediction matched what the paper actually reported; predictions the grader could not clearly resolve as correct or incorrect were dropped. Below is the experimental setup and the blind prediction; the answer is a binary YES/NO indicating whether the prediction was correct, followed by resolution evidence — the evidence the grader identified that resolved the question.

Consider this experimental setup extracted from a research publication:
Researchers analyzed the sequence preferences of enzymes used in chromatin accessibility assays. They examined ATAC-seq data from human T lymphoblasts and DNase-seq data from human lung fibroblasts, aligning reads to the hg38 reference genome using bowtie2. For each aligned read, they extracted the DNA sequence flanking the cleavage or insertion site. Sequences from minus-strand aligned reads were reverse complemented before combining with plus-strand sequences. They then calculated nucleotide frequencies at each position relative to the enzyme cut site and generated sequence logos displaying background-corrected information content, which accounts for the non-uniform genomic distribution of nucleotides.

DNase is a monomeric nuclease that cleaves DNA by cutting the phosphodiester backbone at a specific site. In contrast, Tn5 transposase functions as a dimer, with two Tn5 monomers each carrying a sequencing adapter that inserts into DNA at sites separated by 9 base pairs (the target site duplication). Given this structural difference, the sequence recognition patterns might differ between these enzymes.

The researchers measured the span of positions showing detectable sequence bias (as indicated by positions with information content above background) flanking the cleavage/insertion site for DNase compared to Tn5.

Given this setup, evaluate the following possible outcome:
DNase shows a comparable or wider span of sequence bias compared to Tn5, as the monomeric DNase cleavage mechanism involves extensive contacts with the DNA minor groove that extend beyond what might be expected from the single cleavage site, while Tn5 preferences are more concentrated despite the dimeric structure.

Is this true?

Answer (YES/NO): NO